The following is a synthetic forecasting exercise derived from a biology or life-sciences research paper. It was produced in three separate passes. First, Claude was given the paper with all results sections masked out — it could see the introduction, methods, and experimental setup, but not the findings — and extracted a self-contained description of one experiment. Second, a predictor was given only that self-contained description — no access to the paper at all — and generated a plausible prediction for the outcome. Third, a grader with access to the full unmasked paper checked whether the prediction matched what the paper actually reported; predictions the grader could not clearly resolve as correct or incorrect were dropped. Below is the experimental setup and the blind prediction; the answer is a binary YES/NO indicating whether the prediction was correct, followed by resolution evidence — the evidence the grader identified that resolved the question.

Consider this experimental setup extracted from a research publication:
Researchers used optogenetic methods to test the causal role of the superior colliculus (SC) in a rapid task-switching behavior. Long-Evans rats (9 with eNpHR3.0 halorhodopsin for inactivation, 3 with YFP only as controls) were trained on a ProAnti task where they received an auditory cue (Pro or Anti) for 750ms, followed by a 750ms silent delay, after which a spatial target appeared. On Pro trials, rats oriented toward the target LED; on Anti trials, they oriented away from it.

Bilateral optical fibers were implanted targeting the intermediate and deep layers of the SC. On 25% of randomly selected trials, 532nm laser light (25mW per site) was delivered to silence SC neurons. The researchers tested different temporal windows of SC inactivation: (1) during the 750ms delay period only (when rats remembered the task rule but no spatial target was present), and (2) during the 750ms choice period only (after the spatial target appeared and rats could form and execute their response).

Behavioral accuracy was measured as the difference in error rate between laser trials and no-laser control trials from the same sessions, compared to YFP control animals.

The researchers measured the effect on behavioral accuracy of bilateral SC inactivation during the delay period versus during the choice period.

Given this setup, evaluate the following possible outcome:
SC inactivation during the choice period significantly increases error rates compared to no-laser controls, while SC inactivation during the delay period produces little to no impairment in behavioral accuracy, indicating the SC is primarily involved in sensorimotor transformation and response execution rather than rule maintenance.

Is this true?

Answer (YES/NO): NO